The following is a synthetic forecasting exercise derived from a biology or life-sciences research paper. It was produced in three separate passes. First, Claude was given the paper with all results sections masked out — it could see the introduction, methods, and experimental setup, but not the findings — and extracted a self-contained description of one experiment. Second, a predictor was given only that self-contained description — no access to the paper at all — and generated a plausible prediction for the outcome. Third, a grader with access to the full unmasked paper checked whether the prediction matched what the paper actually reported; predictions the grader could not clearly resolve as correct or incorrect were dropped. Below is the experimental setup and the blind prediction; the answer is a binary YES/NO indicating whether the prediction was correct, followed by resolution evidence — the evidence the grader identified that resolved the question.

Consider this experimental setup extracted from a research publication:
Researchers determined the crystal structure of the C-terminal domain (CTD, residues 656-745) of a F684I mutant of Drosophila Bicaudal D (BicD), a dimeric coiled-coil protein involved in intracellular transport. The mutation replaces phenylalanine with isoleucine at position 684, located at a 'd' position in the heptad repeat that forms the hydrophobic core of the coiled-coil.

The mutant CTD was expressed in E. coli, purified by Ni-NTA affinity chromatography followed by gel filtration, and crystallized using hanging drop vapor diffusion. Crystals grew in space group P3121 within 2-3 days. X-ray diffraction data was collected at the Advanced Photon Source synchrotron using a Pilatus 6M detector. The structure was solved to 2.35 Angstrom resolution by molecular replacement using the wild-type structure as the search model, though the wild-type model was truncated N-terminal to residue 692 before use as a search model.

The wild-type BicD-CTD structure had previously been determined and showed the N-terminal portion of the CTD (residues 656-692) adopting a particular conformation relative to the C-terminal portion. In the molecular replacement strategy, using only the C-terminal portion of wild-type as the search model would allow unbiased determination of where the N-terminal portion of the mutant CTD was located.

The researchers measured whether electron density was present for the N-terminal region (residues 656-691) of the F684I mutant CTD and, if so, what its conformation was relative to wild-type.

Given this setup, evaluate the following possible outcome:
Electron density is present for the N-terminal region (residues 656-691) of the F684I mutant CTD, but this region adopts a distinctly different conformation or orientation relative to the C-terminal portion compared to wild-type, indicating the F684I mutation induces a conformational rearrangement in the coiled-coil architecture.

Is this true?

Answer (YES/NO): NO